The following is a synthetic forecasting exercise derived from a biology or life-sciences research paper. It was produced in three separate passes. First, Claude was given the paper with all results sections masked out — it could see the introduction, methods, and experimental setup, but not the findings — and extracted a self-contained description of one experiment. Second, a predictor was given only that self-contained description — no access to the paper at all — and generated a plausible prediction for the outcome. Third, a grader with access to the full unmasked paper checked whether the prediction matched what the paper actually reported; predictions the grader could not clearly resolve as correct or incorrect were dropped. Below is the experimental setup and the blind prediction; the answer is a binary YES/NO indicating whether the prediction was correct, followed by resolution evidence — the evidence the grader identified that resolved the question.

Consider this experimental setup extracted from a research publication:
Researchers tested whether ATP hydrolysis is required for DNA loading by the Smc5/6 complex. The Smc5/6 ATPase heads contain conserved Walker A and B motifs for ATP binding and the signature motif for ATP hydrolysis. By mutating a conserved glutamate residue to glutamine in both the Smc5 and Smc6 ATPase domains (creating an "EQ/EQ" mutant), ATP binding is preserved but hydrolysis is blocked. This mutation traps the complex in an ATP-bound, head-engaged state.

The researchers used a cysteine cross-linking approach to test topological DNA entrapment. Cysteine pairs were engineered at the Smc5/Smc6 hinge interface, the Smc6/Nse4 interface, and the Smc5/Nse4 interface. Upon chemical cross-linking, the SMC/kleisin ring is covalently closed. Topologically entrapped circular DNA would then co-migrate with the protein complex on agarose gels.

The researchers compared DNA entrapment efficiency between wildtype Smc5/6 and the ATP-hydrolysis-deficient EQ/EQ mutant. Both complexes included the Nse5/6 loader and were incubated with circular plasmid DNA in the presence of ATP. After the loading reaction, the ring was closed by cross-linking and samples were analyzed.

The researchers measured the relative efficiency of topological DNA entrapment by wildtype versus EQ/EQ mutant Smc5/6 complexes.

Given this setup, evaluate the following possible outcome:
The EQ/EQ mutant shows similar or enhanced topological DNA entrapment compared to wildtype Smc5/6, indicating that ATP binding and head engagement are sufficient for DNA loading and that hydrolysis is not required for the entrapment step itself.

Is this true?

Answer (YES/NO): NO